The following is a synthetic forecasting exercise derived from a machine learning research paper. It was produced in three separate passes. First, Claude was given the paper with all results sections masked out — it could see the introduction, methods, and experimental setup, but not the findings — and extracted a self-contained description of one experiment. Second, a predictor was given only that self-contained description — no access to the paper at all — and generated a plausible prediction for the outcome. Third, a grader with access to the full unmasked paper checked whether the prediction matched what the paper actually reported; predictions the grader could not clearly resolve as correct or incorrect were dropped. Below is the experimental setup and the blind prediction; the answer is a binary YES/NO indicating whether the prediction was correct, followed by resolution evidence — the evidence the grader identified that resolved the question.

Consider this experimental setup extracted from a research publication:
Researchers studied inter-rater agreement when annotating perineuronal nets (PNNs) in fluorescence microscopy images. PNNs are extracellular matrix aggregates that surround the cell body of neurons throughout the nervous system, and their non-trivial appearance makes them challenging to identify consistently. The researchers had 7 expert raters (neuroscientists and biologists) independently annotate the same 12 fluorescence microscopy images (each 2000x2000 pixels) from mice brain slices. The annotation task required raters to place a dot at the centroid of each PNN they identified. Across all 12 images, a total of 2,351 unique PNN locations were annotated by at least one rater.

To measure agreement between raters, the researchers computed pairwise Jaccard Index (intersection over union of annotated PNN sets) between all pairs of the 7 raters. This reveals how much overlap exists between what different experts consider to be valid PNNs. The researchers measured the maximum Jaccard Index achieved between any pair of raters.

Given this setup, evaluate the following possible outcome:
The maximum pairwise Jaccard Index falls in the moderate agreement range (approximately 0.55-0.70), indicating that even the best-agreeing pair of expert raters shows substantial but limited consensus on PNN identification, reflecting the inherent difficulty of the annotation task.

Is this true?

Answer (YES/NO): YES